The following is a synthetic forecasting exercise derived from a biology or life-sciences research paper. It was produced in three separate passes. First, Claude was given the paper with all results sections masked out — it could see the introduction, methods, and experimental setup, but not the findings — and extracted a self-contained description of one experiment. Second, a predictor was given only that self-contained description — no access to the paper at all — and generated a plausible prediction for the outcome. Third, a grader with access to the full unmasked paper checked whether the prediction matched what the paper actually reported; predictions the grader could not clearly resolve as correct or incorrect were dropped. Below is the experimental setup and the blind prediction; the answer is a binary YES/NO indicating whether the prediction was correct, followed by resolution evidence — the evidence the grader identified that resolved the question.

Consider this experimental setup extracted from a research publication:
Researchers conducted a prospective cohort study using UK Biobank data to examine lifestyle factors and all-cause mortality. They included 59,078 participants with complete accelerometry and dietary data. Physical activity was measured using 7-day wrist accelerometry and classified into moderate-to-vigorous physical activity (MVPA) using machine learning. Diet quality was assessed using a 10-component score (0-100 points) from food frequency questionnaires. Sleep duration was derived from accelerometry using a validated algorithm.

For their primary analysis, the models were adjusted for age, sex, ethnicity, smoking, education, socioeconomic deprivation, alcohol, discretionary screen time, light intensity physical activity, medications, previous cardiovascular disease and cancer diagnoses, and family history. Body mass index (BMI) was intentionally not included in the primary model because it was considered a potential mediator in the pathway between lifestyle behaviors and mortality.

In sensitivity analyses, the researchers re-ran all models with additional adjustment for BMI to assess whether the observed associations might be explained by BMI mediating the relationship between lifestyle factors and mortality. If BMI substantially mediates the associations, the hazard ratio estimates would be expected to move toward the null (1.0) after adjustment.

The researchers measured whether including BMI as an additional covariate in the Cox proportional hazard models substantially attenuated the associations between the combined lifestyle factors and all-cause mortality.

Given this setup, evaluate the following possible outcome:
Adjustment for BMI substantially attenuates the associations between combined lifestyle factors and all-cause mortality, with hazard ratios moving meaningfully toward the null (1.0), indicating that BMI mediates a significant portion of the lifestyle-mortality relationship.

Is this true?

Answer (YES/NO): NO